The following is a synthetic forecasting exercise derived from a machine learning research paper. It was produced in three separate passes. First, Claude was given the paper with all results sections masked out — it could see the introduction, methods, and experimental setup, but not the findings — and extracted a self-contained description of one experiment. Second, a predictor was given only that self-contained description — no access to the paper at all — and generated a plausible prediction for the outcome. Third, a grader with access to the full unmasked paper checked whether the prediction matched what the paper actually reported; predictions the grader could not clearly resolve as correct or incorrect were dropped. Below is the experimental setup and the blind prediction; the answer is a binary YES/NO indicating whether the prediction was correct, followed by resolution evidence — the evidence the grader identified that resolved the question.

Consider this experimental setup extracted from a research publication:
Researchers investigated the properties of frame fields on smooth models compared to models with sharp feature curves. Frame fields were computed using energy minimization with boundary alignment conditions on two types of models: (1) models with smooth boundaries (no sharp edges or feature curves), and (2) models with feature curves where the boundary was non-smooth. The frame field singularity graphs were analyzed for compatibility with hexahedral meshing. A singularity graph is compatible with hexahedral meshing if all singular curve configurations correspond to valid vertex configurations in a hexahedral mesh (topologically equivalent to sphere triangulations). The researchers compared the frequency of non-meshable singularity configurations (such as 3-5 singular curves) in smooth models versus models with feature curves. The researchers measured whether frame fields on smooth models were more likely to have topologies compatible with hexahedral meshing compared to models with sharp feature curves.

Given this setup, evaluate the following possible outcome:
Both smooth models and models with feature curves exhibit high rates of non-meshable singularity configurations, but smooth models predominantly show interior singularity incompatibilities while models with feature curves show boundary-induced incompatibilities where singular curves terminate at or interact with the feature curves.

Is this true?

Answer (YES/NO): NO